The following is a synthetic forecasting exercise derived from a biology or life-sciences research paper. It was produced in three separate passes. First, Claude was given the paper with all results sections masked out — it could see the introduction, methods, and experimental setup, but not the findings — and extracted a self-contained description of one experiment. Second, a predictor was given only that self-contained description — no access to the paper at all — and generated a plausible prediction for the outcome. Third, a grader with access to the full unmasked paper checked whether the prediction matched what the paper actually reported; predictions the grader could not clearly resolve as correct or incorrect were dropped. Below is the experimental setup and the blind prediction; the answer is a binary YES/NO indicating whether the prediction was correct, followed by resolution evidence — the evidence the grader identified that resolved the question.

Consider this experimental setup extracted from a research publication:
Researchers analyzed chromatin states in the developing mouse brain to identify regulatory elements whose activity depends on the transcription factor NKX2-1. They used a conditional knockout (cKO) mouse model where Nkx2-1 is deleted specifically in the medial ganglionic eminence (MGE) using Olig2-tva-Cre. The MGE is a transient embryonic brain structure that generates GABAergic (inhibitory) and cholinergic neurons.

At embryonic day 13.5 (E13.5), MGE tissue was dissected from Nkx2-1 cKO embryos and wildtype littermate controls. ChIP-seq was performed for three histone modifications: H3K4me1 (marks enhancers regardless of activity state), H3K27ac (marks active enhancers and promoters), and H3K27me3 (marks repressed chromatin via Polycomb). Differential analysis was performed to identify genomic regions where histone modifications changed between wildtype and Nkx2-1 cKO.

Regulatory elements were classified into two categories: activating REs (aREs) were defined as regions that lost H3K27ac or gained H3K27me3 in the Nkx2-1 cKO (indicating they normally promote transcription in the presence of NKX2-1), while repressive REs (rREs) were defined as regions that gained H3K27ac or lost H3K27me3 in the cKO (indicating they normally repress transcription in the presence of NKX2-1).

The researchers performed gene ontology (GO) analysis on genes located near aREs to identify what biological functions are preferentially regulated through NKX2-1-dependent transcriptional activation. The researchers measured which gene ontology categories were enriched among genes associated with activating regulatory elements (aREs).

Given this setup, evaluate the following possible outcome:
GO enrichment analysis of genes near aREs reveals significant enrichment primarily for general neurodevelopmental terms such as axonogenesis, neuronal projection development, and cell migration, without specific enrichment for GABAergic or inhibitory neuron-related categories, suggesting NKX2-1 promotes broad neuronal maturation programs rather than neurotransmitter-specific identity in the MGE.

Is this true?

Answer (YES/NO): NO